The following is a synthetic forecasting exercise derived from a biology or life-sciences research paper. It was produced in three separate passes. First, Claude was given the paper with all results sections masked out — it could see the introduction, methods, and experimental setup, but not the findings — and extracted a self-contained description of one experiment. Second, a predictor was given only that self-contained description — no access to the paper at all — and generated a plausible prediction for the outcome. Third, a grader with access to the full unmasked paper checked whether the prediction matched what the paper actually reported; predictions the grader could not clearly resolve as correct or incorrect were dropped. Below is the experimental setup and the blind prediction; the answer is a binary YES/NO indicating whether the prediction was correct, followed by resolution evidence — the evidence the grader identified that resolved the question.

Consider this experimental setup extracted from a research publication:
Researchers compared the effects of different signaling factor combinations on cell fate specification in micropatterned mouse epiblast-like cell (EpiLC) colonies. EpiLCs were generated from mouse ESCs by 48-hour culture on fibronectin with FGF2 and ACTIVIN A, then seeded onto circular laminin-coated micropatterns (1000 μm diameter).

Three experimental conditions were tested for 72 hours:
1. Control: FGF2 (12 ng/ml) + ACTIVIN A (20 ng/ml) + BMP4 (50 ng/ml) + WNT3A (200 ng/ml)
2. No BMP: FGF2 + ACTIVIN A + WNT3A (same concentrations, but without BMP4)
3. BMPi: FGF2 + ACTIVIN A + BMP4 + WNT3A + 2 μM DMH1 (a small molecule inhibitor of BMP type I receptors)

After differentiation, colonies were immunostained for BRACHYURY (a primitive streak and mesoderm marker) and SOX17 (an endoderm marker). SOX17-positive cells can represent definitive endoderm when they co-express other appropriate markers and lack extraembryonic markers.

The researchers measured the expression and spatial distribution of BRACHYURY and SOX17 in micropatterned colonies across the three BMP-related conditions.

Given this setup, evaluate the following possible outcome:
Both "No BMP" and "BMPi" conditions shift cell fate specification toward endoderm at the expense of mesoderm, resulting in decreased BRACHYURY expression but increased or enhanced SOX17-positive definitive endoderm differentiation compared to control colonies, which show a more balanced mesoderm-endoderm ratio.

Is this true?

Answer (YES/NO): NO